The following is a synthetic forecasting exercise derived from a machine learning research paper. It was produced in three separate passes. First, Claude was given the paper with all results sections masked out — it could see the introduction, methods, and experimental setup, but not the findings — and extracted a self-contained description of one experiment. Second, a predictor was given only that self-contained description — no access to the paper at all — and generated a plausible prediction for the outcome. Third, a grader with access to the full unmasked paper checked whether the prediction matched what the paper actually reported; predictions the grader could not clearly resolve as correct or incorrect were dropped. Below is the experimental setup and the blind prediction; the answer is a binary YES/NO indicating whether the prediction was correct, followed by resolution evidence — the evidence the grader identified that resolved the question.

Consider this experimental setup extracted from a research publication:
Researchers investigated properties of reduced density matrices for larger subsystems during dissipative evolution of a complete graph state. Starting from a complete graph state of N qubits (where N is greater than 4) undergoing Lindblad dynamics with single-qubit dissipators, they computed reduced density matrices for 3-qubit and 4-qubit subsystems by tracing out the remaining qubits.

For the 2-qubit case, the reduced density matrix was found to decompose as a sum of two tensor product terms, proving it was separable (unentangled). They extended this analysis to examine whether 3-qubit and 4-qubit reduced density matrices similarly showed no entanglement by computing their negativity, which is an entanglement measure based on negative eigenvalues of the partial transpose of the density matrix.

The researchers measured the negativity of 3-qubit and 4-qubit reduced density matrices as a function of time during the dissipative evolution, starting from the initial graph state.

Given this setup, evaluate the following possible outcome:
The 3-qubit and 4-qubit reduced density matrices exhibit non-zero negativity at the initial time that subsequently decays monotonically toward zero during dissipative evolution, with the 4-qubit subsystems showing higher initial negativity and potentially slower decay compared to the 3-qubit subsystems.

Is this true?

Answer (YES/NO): NO